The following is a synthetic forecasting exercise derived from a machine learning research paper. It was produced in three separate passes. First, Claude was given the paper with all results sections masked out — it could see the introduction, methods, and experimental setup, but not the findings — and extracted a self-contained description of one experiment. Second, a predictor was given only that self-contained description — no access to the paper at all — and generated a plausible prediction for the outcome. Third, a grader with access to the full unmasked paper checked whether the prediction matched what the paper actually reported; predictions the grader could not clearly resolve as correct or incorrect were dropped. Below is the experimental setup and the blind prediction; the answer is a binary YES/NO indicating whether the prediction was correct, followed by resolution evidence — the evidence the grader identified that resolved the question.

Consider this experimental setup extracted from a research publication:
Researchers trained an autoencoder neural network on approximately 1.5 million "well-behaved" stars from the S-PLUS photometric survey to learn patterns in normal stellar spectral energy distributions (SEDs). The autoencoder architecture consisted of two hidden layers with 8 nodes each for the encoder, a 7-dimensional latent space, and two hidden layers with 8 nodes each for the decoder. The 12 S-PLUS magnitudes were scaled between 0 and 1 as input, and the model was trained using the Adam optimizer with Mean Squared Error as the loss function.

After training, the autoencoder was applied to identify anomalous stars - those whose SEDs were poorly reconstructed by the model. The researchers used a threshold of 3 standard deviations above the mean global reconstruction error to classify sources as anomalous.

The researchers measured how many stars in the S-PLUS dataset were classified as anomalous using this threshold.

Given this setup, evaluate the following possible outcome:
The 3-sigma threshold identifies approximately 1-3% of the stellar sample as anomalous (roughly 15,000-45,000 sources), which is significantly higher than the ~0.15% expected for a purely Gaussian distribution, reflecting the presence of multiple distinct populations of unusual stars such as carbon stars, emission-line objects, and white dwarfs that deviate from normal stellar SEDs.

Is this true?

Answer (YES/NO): YES